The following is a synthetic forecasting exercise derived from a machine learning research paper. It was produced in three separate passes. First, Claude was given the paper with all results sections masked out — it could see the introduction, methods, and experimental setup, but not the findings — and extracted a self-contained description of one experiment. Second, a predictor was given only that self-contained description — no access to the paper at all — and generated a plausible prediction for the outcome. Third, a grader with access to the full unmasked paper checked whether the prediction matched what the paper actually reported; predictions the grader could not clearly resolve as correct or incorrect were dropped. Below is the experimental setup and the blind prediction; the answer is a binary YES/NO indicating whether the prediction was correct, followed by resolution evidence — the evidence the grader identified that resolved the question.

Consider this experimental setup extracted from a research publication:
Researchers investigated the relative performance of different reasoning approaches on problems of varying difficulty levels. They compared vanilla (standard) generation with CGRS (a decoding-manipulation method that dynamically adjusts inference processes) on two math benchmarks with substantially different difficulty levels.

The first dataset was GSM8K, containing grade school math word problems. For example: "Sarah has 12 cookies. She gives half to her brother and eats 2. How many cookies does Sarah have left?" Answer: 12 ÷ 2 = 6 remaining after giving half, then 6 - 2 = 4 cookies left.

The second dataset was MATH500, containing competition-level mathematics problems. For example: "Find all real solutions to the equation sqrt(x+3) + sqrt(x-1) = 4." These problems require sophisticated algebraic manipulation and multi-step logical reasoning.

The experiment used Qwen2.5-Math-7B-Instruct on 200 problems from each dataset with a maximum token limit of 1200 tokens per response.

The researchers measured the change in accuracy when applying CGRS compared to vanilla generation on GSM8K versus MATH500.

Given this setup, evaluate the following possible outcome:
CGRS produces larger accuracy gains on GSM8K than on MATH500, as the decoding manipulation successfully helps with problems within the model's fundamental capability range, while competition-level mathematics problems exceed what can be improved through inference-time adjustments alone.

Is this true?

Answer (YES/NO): NO